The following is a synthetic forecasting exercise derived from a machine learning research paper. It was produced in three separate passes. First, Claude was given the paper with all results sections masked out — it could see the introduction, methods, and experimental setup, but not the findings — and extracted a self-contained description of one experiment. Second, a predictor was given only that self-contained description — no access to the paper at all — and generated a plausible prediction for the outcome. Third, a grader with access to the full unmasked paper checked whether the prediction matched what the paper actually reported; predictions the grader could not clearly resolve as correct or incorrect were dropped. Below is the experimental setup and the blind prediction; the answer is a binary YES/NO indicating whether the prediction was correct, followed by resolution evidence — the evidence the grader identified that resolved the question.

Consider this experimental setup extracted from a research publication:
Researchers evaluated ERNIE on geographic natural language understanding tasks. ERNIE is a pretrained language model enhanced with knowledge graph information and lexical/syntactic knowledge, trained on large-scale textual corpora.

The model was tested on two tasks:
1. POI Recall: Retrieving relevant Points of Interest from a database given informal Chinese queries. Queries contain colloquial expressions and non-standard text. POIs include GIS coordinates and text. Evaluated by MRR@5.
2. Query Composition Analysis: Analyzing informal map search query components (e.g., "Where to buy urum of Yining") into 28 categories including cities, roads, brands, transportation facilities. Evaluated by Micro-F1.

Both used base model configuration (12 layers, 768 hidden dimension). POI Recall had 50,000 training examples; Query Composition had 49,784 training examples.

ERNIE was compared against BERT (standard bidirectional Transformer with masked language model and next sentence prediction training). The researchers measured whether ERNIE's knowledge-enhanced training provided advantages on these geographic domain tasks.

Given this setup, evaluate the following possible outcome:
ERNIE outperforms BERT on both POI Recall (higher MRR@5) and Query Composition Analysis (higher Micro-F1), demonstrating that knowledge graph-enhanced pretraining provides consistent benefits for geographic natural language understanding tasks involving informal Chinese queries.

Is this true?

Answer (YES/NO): NO